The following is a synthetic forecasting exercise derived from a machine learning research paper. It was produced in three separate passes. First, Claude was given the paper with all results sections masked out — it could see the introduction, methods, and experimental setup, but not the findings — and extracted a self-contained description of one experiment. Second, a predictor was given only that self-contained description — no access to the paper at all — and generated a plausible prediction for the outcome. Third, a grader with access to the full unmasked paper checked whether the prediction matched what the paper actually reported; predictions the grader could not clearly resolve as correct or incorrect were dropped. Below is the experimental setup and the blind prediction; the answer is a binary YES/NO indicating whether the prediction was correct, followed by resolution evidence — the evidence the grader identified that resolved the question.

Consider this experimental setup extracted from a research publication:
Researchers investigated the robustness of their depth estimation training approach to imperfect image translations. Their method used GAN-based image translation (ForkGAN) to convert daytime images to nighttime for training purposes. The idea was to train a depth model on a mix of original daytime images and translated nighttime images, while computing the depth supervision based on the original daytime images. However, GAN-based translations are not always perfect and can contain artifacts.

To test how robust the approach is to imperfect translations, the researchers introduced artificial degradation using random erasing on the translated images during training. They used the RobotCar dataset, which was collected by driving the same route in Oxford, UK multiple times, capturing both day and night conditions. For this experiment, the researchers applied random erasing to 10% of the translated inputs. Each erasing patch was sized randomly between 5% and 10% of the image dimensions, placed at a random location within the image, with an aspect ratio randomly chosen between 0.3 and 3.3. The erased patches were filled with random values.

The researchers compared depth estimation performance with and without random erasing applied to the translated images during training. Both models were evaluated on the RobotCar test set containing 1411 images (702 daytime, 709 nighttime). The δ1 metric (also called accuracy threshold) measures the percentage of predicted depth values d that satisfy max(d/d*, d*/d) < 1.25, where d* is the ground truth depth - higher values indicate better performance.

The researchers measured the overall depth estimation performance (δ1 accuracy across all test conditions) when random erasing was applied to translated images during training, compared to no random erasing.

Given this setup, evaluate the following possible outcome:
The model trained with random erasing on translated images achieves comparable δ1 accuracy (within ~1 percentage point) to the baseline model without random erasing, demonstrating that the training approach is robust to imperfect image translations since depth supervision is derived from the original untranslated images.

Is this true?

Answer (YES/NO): YES